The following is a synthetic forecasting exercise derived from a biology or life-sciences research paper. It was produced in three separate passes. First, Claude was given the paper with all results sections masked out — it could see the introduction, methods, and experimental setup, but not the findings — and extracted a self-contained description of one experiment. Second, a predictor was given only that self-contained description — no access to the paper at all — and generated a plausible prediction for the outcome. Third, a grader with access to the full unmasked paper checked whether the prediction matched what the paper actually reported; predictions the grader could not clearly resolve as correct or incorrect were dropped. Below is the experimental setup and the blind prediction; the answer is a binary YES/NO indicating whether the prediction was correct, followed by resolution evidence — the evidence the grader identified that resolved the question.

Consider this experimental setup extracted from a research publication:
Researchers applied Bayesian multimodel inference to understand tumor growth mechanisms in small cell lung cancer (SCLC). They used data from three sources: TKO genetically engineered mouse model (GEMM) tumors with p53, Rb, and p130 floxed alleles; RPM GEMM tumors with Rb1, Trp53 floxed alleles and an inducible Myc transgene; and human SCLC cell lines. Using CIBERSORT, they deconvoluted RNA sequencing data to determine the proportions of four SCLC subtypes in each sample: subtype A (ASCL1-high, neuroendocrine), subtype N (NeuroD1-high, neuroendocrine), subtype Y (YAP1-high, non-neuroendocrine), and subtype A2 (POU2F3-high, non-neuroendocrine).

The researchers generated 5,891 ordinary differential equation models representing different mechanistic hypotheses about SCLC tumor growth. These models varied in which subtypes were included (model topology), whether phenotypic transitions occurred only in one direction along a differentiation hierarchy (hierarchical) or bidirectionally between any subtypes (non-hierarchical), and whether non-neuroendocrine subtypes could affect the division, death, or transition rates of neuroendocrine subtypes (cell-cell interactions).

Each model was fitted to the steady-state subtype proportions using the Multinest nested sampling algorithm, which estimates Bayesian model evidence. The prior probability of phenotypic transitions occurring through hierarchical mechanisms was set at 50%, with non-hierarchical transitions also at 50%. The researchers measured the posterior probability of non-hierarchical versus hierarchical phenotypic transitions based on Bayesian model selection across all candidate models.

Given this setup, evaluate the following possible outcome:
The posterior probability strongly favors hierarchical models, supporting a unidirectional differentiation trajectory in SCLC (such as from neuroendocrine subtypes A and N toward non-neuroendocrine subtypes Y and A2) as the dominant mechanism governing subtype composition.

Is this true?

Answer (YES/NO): NO